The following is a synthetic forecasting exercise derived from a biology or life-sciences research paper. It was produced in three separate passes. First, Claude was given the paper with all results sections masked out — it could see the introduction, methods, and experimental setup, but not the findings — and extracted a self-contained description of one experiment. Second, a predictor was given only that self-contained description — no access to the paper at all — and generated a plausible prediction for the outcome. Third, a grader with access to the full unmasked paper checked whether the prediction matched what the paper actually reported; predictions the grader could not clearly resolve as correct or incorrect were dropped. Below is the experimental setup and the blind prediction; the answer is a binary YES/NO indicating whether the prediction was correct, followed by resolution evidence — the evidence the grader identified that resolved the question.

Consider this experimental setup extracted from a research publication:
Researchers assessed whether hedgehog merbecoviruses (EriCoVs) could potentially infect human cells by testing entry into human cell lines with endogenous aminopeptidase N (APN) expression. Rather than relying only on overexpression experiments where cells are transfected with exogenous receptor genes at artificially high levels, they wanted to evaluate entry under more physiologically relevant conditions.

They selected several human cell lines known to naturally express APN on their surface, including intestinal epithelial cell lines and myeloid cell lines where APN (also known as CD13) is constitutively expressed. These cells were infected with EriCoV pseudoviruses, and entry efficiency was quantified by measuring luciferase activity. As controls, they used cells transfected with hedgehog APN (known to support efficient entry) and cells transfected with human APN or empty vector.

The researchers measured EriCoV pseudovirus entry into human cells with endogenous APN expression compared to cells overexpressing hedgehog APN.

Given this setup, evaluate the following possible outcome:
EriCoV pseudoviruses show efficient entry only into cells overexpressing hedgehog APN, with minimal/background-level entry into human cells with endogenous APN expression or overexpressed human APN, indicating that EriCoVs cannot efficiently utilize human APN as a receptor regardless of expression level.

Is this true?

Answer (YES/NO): NO